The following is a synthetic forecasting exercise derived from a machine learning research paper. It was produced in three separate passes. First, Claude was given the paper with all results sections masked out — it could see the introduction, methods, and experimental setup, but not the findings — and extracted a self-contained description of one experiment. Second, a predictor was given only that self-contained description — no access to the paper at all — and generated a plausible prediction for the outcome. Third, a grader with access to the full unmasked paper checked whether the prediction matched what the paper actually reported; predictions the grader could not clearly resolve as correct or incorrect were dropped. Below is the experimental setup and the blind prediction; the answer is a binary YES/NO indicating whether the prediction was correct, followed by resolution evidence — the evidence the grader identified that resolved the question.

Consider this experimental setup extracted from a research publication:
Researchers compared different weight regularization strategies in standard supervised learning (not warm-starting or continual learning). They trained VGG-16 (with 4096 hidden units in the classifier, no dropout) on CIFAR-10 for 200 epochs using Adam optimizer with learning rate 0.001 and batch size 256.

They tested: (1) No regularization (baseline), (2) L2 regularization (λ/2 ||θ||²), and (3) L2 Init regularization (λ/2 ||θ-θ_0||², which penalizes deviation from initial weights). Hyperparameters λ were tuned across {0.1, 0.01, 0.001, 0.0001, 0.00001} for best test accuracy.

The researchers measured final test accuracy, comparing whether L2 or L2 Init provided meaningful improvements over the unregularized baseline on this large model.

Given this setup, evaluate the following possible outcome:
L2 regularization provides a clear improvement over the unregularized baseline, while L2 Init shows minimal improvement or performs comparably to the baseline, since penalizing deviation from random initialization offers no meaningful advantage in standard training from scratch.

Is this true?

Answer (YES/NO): NO